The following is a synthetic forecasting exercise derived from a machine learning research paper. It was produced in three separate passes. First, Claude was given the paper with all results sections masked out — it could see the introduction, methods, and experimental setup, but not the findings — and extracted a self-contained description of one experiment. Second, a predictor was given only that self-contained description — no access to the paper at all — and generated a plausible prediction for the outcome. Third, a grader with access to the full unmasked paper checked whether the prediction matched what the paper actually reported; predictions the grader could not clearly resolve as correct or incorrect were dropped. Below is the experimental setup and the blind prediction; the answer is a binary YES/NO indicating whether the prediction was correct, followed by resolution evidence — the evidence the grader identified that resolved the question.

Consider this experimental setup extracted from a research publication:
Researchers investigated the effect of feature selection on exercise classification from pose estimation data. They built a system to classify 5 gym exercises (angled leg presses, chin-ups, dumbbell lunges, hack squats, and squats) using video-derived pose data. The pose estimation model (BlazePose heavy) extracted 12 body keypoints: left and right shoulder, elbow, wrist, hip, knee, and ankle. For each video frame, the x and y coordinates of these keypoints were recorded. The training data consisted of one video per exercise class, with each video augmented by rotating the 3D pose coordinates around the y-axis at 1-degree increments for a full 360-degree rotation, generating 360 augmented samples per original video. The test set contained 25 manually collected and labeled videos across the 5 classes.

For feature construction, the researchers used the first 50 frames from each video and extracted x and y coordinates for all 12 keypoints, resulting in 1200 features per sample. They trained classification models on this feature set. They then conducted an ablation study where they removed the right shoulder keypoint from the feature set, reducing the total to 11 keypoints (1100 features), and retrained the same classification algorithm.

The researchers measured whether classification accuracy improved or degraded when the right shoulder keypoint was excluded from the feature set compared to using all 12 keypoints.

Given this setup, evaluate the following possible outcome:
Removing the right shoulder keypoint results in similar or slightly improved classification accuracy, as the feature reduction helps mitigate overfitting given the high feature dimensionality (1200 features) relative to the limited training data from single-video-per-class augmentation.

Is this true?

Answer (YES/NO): NO